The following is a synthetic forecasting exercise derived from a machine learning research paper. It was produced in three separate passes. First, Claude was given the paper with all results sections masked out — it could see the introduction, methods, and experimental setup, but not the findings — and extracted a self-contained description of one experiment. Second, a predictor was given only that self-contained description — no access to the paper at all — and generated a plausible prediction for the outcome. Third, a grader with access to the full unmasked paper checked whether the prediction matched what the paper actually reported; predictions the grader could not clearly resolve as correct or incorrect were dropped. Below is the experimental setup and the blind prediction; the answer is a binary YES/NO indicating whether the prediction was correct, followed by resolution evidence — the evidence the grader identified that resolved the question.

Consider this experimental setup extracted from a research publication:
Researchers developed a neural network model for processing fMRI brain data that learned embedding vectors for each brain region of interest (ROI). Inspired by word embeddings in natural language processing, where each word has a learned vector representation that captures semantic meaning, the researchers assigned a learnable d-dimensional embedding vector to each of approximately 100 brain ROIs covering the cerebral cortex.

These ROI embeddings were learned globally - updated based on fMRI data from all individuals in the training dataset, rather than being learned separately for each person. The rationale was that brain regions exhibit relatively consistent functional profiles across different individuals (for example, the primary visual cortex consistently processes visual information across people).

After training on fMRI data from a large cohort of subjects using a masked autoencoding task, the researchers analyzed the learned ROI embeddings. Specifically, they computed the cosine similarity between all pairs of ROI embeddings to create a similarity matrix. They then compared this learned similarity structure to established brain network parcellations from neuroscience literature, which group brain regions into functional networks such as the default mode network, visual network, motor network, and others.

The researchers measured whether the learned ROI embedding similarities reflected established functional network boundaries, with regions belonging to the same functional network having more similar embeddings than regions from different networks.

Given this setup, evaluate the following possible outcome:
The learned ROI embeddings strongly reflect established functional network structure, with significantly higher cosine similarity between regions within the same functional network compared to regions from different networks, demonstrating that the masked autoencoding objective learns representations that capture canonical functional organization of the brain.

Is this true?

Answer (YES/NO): YES